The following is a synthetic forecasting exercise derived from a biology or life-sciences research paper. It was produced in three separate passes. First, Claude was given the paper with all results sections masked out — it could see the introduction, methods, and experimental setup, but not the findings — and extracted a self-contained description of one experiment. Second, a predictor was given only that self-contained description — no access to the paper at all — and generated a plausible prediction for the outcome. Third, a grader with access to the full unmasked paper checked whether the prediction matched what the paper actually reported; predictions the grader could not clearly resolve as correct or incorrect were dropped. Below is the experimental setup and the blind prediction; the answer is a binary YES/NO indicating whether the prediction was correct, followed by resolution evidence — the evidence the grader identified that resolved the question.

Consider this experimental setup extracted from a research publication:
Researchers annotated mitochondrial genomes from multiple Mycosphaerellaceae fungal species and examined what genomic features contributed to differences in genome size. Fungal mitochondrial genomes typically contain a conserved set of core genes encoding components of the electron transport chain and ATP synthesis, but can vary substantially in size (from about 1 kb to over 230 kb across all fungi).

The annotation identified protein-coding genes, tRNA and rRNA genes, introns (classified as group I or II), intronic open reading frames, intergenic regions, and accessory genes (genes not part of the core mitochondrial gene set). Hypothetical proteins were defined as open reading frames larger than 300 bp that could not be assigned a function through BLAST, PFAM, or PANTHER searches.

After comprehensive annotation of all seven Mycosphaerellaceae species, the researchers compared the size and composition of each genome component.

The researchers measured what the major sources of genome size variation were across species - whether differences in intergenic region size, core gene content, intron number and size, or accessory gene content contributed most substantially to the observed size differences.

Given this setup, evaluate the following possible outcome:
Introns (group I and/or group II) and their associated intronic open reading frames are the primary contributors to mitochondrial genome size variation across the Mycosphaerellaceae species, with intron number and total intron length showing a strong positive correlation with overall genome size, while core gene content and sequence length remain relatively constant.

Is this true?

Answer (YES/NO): NO